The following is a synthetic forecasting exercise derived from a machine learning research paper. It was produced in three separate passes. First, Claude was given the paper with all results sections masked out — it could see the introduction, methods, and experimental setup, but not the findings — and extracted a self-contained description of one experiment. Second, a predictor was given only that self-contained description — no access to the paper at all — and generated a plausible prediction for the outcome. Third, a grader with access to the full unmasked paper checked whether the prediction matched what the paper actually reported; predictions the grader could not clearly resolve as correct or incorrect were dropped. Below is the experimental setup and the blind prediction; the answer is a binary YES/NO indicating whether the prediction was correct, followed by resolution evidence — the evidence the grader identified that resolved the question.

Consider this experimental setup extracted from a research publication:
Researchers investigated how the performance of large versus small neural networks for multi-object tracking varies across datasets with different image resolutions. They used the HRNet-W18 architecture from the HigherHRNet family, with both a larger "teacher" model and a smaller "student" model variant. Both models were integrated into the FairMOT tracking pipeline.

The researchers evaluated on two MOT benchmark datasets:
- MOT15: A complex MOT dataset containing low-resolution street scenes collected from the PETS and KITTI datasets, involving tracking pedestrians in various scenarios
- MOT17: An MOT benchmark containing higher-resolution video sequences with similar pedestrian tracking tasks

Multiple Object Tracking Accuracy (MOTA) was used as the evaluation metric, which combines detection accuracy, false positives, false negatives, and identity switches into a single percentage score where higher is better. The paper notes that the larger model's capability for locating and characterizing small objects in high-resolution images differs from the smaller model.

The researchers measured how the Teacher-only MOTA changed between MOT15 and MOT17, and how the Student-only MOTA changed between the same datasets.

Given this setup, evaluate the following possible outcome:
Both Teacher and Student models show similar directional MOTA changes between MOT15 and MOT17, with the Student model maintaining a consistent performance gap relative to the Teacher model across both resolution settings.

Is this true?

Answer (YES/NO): NO